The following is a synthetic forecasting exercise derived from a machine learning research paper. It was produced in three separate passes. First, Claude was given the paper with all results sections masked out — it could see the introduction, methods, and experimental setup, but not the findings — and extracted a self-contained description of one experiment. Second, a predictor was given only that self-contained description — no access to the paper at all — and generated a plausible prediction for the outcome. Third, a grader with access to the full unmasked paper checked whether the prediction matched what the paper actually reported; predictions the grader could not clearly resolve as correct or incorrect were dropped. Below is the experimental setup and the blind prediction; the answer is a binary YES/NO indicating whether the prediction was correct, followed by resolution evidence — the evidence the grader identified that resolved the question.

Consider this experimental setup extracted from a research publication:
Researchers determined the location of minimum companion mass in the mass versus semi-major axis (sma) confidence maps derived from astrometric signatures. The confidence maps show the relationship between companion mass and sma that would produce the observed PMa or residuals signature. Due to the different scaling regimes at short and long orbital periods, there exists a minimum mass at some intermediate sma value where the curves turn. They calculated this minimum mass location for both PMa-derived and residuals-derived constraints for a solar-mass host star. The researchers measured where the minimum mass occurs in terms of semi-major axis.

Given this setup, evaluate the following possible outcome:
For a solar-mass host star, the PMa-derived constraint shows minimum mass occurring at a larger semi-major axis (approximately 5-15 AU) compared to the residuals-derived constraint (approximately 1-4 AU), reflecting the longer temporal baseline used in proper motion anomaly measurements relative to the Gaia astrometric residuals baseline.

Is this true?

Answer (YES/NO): NO